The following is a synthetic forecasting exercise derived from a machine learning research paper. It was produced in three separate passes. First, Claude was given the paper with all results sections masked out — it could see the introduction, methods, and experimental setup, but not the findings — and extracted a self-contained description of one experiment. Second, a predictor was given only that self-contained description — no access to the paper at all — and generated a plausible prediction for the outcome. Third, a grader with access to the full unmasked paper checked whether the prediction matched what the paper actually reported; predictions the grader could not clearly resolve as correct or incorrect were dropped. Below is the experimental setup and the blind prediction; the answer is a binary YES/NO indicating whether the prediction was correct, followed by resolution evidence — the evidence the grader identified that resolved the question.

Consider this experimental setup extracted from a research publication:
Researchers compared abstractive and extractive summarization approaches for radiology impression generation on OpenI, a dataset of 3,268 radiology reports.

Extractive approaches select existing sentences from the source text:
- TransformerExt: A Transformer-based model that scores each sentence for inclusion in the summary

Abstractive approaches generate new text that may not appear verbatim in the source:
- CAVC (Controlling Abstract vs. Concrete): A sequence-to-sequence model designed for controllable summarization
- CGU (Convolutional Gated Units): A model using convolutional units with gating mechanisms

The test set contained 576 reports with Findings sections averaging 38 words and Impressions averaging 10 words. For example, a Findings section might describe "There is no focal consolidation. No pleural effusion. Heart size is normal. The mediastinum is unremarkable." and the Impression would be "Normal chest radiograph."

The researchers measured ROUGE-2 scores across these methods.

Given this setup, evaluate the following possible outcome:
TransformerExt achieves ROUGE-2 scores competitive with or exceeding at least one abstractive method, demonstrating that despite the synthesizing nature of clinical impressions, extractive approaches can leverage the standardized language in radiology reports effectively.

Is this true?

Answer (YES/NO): NO